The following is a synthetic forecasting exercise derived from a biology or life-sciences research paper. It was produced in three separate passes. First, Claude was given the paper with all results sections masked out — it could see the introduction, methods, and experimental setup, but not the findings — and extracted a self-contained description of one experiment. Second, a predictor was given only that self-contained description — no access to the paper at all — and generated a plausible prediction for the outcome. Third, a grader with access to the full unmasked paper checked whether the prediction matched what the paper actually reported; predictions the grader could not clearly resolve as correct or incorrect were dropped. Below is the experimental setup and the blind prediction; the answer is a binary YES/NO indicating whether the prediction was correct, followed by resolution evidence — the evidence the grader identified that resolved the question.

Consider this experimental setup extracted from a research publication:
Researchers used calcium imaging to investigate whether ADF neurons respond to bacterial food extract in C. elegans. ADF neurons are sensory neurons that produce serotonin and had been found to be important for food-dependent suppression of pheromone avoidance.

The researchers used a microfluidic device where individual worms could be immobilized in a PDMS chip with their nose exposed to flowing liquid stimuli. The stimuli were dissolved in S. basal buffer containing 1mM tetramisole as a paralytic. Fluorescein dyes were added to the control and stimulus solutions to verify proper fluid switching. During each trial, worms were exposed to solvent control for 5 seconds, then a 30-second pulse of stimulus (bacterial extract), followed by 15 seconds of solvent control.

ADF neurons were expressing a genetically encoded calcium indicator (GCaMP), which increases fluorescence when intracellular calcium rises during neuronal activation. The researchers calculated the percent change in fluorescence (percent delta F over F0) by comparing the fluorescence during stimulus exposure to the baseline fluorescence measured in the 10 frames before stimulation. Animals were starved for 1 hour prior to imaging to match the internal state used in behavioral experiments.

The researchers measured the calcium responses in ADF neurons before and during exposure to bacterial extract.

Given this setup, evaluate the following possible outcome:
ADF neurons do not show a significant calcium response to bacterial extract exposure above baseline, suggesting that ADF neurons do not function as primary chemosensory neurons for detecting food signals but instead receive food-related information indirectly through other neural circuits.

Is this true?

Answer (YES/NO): NO